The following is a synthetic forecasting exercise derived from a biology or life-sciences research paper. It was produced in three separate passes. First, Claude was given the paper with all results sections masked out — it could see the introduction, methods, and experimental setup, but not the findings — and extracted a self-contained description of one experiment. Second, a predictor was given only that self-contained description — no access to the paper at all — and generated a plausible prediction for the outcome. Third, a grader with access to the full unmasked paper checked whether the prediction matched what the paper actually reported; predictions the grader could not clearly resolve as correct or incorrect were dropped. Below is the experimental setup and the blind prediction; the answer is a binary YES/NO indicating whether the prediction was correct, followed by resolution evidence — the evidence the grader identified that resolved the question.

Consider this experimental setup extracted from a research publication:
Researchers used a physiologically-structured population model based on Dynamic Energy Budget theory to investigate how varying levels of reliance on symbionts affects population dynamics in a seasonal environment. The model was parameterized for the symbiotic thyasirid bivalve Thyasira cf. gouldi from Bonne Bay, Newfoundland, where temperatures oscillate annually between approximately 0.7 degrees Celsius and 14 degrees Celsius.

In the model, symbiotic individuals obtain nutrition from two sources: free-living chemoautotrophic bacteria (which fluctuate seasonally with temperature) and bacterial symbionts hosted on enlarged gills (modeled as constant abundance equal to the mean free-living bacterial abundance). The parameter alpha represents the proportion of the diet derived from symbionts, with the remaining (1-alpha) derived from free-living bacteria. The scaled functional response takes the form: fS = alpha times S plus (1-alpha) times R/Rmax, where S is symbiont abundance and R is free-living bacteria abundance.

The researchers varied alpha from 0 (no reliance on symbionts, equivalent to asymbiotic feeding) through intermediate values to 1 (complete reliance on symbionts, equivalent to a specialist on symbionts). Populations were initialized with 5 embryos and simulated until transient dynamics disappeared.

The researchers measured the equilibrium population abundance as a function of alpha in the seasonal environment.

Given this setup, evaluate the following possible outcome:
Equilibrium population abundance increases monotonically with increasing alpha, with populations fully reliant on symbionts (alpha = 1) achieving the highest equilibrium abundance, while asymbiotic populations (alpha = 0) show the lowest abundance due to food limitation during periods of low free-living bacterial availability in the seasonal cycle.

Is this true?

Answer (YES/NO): NO